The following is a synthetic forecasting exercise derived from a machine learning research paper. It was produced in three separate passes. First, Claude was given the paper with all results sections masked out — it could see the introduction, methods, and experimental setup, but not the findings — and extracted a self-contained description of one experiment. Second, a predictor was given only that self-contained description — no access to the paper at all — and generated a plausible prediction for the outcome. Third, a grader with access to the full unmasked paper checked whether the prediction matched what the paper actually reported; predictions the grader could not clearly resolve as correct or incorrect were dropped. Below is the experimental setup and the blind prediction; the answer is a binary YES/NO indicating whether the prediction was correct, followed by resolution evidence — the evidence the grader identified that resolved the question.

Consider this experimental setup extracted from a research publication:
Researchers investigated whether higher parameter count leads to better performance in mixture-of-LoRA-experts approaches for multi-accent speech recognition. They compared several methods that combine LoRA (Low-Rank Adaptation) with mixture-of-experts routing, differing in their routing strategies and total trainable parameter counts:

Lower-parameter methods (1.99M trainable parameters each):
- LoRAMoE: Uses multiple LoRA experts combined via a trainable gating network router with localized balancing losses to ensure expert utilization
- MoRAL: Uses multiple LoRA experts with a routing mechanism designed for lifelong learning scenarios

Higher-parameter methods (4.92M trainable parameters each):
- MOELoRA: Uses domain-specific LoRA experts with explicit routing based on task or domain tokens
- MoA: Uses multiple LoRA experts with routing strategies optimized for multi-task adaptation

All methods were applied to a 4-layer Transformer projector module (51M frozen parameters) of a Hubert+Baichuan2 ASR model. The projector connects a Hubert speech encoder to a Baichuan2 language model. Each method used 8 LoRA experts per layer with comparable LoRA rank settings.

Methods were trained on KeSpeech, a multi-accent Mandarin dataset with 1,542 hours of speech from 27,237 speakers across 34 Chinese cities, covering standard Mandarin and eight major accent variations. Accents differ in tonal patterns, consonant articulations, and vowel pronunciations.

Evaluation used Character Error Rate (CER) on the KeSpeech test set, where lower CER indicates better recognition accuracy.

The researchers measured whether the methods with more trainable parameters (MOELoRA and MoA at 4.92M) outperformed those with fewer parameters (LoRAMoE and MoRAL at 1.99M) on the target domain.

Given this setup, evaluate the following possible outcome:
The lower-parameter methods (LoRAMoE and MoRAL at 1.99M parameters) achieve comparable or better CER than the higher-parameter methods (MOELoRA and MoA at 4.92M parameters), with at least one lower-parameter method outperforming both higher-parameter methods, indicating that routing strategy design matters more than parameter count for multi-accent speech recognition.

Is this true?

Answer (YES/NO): YES